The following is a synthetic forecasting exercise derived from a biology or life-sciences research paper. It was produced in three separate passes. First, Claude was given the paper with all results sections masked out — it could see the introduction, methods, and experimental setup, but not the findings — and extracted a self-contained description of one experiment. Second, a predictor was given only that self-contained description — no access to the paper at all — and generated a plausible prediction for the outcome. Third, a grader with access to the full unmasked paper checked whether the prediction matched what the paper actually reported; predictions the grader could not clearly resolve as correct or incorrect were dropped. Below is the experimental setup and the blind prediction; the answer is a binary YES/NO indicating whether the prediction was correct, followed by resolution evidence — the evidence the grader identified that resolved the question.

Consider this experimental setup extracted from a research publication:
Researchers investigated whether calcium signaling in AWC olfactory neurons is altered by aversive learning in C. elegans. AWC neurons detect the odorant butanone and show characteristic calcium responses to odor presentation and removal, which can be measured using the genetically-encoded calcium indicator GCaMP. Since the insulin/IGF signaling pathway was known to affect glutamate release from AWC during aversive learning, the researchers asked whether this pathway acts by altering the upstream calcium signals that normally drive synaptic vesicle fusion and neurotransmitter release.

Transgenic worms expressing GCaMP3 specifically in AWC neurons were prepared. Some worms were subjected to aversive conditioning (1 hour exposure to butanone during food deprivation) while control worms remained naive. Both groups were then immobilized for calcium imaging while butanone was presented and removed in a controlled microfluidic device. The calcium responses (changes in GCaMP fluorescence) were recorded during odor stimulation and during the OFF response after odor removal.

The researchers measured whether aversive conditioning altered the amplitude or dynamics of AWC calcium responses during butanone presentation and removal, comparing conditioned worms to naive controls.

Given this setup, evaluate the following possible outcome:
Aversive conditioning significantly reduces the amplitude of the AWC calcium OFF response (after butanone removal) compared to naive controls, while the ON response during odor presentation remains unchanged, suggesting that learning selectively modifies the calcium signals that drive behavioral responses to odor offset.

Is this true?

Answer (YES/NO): NO